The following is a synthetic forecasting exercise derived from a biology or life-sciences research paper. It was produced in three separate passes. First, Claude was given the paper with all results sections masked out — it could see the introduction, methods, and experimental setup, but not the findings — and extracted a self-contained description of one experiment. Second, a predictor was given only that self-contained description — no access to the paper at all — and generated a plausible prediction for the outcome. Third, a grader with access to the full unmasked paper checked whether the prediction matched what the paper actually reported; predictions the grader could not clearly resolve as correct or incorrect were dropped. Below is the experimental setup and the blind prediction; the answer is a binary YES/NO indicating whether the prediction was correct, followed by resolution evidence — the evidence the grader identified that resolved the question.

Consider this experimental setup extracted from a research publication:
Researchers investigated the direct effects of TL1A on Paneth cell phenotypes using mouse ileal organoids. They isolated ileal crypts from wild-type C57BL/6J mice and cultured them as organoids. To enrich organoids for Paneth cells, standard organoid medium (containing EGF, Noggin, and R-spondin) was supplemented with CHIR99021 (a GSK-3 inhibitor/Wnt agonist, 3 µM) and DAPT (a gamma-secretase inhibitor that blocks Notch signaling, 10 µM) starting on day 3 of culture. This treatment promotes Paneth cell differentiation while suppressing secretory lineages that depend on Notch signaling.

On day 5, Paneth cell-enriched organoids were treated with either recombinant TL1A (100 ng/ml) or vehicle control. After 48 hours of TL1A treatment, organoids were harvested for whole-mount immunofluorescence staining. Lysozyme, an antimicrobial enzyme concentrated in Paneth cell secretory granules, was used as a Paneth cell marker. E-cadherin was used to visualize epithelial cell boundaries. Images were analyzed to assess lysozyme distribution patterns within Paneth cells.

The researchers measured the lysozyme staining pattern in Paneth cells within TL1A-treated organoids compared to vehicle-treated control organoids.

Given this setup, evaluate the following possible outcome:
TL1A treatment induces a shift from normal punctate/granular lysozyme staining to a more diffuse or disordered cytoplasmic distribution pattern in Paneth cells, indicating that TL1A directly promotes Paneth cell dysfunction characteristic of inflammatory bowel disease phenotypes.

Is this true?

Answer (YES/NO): YES